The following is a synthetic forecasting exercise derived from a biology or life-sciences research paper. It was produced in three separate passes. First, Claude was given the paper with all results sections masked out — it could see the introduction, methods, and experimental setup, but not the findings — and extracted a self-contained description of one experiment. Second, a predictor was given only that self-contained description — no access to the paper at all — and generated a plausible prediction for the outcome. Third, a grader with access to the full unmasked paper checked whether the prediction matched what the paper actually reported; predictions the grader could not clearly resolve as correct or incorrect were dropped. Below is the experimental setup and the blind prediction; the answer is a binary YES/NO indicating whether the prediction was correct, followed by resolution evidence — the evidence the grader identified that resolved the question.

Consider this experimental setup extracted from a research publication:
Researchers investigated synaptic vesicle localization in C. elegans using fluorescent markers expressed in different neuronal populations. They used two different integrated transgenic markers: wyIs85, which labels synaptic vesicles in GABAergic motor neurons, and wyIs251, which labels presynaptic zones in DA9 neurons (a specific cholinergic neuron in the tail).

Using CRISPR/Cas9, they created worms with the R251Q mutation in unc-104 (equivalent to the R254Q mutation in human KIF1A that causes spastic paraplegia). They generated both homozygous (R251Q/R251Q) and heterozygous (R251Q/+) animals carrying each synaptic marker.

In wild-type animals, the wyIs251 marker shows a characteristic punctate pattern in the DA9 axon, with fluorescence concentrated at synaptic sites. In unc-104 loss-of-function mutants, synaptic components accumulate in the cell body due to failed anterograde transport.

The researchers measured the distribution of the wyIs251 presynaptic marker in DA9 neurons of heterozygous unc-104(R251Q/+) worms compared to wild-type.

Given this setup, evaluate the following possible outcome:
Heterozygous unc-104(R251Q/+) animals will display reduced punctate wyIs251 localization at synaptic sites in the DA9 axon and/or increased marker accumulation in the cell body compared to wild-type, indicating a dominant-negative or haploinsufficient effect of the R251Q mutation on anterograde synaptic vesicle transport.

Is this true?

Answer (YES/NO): NO